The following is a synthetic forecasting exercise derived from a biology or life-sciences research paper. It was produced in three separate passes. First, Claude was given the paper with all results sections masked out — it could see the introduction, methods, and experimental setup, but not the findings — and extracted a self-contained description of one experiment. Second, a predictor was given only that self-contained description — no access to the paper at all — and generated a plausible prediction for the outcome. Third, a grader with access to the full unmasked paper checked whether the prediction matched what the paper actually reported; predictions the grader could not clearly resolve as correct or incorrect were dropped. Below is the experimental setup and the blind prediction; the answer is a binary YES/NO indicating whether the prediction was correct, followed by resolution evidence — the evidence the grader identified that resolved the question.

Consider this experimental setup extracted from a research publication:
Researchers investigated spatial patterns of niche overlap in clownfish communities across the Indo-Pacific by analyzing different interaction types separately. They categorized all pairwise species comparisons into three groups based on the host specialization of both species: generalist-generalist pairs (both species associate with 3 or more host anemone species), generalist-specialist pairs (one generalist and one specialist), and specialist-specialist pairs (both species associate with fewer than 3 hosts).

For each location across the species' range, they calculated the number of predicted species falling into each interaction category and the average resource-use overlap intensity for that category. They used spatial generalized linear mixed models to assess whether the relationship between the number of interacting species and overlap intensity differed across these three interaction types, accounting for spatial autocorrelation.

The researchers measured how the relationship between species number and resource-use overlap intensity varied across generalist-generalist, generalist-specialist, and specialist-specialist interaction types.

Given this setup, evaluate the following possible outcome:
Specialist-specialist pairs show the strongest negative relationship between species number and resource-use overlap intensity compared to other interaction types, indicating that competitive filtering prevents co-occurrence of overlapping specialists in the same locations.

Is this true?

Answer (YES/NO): NO